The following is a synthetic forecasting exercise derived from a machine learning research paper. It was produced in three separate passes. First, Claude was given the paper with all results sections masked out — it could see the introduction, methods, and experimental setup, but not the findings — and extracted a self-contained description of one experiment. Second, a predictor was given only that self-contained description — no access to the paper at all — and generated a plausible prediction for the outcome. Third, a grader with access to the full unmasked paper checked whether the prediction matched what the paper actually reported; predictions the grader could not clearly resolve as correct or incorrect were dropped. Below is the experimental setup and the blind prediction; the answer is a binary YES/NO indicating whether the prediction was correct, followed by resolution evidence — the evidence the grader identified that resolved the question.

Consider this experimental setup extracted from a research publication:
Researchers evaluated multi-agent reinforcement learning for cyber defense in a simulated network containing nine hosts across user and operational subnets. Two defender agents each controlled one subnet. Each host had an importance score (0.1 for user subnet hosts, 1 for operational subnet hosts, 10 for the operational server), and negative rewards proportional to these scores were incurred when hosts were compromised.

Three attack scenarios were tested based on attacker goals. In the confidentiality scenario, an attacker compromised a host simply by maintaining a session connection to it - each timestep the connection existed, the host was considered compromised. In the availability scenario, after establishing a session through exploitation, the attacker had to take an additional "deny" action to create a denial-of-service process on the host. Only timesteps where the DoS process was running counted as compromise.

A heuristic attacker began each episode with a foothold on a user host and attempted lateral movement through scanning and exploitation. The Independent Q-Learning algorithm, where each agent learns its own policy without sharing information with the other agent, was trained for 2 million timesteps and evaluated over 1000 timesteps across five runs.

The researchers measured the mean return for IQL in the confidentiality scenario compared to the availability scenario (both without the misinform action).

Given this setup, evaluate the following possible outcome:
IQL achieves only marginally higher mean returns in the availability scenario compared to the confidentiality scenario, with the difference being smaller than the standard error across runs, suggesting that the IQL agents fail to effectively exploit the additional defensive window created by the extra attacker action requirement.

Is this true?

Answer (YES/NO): NO